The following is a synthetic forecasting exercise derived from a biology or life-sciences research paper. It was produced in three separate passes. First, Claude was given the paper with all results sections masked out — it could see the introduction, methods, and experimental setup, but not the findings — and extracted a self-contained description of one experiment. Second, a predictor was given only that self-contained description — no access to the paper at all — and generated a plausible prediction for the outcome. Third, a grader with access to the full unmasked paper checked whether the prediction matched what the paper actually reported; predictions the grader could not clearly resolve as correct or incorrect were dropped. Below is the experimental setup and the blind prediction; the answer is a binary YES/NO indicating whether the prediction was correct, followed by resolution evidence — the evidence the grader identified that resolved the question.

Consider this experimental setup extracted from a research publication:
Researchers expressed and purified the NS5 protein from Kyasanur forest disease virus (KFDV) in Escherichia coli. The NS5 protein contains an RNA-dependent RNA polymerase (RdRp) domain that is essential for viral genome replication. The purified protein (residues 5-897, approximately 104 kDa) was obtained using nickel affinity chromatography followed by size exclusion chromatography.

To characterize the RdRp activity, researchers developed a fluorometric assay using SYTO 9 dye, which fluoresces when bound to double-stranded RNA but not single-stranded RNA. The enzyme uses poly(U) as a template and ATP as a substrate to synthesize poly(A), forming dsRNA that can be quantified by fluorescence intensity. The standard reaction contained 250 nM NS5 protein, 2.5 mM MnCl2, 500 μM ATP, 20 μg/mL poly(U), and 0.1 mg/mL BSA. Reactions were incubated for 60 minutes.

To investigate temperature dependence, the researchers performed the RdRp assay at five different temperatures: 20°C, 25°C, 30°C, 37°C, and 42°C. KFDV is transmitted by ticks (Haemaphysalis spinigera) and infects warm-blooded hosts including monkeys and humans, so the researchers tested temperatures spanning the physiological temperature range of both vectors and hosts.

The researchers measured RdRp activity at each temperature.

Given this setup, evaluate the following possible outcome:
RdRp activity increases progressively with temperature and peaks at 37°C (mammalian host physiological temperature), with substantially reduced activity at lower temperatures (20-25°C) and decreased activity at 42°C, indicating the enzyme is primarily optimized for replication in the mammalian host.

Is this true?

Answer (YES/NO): NO